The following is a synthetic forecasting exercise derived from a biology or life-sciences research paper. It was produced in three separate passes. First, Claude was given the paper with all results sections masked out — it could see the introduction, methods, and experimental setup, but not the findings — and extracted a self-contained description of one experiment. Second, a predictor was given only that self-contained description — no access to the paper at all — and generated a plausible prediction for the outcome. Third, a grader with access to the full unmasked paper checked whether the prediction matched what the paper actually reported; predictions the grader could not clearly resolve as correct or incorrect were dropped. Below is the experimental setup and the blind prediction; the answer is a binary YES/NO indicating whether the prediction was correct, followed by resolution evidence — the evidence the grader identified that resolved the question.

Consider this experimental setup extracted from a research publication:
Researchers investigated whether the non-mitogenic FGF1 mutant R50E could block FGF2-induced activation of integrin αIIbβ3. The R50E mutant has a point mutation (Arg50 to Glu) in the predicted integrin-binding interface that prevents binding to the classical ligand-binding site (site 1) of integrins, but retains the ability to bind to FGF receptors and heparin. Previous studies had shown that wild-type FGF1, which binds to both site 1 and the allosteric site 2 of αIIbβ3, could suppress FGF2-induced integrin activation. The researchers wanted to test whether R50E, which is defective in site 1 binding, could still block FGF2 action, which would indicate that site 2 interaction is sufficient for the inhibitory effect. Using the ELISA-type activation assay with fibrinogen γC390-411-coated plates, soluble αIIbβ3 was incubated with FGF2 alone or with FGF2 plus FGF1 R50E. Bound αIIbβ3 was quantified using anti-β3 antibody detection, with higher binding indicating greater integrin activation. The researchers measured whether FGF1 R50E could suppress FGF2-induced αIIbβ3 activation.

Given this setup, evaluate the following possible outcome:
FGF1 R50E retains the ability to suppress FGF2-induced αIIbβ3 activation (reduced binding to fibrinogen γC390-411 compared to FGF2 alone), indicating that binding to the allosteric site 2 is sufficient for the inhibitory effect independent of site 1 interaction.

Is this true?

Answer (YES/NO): YES